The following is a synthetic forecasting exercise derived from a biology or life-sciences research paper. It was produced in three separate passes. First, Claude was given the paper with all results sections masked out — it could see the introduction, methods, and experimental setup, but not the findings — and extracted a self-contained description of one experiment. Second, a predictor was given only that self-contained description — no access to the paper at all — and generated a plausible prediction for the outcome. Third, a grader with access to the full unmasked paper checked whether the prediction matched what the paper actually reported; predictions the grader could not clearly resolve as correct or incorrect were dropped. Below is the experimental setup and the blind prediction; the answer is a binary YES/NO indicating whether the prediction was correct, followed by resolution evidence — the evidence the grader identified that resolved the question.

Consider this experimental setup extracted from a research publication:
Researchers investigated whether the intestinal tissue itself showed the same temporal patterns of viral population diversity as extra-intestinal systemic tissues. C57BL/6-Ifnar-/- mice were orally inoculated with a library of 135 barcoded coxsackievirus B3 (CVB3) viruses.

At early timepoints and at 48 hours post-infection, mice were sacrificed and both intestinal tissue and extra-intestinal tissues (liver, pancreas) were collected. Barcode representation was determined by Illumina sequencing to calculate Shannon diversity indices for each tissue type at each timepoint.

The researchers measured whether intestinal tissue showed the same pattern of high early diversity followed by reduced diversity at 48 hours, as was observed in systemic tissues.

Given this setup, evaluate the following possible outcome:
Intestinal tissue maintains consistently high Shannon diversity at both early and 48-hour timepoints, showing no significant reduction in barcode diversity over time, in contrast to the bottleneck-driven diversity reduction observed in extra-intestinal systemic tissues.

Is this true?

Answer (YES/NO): NO